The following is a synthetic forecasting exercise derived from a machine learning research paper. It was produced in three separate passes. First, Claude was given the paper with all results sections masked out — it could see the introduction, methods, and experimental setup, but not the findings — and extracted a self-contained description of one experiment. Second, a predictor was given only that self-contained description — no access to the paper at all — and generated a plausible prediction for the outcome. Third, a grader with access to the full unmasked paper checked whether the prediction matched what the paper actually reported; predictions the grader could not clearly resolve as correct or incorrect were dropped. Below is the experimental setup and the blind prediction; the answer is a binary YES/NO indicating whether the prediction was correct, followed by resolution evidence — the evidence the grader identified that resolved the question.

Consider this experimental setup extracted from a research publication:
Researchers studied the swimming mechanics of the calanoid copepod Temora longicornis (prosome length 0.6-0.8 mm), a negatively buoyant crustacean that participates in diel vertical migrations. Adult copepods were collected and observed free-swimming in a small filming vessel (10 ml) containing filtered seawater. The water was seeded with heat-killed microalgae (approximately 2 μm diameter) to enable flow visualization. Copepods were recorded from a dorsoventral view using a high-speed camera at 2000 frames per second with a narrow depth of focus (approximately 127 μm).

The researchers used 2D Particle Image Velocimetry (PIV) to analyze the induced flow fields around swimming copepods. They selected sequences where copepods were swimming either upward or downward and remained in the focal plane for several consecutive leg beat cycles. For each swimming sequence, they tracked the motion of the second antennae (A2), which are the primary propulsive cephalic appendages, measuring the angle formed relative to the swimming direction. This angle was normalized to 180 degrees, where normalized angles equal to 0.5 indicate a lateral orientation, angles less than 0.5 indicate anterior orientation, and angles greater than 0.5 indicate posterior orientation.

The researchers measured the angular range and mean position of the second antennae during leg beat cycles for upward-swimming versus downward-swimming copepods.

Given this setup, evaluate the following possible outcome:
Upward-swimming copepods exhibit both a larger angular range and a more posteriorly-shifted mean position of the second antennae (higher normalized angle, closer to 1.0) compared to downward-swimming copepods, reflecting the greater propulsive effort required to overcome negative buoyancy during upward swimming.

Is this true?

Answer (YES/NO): NO